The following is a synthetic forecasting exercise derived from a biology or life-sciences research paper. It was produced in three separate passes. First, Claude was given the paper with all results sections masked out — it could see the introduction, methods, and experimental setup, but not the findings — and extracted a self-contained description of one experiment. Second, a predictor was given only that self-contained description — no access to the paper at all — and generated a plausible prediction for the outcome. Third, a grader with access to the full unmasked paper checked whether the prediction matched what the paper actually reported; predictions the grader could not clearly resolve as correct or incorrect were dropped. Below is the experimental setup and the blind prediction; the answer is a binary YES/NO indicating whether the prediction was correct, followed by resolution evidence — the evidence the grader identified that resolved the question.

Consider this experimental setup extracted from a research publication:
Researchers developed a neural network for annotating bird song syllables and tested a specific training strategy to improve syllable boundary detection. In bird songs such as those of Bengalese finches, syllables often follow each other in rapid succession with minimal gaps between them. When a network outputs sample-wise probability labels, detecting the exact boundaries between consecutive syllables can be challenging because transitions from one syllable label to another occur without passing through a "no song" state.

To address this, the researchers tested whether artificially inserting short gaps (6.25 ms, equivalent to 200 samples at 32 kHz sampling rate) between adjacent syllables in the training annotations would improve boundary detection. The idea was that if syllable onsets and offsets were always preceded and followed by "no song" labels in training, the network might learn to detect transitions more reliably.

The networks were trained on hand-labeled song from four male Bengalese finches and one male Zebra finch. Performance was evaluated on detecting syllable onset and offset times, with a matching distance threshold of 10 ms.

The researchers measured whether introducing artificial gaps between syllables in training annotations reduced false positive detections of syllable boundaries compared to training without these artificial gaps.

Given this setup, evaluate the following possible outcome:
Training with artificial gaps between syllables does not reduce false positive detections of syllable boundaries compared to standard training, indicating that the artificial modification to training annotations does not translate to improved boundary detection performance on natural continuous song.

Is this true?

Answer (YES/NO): NO